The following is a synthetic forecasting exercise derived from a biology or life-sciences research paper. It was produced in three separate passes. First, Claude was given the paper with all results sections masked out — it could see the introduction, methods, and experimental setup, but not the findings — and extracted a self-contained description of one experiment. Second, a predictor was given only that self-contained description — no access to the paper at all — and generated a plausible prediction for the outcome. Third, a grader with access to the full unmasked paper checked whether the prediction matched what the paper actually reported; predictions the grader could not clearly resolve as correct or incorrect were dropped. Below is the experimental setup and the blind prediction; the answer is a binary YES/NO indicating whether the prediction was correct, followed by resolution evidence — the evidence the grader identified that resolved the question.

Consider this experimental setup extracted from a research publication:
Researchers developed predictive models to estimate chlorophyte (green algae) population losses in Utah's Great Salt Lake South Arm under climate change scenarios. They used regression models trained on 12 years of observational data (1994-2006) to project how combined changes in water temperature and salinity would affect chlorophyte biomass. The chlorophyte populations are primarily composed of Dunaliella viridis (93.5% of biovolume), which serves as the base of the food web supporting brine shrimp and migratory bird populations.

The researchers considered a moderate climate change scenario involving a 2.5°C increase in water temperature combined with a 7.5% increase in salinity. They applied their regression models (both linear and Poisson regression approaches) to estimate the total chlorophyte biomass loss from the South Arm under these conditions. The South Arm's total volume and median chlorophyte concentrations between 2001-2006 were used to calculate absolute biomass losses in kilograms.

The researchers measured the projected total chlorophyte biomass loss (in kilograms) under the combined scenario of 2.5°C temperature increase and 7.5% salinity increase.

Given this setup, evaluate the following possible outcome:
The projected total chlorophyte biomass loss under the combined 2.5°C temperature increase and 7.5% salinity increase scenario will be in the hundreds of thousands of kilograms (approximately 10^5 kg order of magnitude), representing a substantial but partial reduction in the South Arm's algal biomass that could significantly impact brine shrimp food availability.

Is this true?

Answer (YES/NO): YES